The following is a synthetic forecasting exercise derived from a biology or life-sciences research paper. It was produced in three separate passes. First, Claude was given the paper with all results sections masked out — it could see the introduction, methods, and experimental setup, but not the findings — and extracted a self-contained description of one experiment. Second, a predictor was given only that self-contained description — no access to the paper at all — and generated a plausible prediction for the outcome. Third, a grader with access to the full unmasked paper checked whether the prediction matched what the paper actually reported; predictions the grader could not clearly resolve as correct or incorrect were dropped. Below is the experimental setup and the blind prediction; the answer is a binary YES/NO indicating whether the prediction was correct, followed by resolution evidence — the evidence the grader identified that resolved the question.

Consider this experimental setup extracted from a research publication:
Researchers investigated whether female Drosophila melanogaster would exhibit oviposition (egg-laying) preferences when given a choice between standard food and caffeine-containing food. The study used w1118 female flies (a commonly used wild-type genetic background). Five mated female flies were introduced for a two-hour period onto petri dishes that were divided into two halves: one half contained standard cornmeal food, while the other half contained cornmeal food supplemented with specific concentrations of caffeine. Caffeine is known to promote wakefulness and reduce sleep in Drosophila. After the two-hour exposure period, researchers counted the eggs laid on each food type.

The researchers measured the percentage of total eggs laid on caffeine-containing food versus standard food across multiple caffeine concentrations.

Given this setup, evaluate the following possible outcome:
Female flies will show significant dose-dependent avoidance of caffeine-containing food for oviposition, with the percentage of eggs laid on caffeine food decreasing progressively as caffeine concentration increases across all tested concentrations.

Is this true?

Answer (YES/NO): NO